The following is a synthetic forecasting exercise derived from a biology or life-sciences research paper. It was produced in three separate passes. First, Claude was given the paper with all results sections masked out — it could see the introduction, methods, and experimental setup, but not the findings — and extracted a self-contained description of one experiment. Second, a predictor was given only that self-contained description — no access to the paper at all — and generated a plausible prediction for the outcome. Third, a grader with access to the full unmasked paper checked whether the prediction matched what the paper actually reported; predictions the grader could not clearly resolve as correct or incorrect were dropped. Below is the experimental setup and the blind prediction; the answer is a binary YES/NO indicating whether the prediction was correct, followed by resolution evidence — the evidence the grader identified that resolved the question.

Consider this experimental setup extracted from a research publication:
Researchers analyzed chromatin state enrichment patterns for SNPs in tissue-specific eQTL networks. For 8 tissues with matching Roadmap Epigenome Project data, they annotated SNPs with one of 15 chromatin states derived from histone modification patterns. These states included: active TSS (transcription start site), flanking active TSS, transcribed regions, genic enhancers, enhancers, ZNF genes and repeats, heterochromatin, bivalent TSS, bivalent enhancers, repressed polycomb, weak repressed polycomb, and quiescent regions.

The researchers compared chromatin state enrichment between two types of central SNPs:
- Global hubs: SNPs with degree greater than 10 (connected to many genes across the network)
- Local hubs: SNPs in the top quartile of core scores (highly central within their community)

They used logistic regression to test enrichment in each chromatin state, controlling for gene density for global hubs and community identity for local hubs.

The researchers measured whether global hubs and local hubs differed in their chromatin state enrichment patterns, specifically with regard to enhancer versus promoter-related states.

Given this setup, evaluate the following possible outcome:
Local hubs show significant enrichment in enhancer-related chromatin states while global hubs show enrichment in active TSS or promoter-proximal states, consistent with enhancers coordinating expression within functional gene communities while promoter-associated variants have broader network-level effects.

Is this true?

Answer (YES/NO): NO